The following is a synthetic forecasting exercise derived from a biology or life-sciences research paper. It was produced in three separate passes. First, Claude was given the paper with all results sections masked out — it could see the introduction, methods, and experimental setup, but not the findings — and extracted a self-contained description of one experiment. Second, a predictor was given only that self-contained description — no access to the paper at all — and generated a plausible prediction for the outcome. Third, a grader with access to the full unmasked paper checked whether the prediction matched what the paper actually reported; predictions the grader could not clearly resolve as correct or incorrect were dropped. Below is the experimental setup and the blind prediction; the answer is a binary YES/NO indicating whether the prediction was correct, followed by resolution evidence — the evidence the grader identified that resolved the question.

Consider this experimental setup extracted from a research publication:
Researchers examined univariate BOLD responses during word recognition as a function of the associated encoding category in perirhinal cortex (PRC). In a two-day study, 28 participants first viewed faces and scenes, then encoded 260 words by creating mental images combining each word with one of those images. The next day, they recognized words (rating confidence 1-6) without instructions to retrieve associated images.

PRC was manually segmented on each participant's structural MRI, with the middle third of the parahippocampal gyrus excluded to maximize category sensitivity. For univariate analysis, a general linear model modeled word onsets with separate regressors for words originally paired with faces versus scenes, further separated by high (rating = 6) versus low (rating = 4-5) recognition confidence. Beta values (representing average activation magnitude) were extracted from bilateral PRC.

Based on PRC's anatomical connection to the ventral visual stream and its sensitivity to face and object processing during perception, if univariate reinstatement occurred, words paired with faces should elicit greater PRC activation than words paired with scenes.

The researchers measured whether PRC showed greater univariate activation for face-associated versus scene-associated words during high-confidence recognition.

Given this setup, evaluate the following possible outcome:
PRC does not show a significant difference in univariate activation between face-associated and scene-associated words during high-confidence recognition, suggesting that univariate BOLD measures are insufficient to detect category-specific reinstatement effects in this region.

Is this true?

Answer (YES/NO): YES